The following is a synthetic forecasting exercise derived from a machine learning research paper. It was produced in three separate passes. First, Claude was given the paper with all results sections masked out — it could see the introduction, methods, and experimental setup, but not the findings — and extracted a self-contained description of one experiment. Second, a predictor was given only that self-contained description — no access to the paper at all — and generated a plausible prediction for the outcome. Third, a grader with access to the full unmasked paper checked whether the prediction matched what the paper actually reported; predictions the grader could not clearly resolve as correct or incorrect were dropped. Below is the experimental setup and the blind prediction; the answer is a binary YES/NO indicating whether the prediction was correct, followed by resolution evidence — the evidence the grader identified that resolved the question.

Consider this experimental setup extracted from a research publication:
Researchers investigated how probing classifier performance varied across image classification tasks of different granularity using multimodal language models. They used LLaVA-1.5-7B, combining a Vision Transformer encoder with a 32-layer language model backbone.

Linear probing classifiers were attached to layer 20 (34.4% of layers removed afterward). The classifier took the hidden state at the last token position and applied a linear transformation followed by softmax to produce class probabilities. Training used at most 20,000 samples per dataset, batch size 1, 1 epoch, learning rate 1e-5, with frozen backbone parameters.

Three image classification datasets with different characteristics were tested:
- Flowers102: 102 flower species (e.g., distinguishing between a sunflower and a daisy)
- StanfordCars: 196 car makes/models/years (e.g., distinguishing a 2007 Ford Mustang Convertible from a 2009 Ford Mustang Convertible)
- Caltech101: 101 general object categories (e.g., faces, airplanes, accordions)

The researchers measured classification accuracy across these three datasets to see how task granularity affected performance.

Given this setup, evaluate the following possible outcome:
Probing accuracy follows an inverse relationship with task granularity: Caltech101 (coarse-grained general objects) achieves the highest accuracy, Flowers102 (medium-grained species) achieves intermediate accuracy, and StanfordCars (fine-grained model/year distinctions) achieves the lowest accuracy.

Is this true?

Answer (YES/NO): NO